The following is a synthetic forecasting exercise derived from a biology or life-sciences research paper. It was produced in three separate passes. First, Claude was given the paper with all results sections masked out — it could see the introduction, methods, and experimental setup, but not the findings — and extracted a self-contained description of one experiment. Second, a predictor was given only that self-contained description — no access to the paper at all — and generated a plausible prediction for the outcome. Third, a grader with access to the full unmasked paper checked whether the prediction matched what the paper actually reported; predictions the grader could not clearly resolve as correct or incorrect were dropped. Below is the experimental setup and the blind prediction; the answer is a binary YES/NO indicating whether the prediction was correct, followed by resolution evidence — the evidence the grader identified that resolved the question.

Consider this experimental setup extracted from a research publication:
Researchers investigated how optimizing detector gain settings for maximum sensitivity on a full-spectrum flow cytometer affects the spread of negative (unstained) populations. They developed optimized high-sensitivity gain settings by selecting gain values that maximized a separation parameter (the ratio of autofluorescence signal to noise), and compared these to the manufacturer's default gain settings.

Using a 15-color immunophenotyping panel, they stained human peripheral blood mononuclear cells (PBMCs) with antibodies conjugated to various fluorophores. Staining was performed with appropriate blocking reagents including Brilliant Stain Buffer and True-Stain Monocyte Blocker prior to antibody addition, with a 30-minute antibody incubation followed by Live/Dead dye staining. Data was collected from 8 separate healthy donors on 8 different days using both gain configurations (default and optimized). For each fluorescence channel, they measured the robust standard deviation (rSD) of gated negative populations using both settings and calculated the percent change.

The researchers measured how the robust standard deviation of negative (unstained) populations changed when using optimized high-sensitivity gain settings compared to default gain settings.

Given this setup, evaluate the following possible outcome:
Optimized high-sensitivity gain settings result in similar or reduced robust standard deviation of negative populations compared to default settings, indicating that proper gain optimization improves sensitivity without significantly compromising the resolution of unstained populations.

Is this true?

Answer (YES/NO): NO